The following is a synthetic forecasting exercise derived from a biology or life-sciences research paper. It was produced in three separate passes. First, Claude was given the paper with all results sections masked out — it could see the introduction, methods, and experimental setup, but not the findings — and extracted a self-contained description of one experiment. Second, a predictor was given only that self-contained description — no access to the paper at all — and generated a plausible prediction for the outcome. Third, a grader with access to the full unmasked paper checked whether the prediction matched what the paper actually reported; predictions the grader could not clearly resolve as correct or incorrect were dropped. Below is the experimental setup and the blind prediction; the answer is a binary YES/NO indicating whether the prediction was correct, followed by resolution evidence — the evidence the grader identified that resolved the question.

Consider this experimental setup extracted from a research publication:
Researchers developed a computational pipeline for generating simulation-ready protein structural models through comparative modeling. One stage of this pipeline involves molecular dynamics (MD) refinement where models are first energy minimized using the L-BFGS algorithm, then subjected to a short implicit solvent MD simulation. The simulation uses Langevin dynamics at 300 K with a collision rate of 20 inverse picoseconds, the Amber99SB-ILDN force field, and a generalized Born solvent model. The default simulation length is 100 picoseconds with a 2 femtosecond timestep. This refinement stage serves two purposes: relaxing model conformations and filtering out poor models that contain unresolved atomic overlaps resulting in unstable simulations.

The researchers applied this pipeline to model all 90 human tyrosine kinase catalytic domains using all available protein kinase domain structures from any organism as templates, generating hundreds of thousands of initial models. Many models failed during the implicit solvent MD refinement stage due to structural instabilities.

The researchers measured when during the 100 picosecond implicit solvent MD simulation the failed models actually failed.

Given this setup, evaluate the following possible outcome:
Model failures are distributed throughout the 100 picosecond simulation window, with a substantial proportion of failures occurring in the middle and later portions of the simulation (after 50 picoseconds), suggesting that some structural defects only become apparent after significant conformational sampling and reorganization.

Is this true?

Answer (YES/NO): NO